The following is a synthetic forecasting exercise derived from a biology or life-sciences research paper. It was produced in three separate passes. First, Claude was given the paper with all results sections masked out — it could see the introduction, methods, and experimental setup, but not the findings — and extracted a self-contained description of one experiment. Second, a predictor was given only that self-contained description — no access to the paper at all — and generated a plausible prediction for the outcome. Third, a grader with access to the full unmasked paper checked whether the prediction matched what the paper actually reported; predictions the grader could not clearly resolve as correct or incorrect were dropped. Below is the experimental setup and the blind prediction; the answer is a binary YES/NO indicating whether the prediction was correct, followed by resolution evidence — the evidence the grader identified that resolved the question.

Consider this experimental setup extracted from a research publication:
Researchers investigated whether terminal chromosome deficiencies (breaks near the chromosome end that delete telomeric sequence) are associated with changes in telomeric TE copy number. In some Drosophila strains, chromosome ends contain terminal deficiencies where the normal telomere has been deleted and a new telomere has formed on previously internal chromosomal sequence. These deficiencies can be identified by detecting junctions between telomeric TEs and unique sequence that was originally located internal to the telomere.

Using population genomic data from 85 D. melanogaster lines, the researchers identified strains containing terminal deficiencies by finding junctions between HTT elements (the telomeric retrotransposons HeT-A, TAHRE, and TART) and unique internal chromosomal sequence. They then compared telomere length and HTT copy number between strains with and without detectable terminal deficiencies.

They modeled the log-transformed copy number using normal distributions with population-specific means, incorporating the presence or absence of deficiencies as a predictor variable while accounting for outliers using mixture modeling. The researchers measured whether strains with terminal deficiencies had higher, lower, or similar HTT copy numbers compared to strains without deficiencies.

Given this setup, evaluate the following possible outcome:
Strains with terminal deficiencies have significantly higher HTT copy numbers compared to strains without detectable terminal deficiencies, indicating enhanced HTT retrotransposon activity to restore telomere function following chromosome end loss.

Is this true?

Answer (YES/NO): NO